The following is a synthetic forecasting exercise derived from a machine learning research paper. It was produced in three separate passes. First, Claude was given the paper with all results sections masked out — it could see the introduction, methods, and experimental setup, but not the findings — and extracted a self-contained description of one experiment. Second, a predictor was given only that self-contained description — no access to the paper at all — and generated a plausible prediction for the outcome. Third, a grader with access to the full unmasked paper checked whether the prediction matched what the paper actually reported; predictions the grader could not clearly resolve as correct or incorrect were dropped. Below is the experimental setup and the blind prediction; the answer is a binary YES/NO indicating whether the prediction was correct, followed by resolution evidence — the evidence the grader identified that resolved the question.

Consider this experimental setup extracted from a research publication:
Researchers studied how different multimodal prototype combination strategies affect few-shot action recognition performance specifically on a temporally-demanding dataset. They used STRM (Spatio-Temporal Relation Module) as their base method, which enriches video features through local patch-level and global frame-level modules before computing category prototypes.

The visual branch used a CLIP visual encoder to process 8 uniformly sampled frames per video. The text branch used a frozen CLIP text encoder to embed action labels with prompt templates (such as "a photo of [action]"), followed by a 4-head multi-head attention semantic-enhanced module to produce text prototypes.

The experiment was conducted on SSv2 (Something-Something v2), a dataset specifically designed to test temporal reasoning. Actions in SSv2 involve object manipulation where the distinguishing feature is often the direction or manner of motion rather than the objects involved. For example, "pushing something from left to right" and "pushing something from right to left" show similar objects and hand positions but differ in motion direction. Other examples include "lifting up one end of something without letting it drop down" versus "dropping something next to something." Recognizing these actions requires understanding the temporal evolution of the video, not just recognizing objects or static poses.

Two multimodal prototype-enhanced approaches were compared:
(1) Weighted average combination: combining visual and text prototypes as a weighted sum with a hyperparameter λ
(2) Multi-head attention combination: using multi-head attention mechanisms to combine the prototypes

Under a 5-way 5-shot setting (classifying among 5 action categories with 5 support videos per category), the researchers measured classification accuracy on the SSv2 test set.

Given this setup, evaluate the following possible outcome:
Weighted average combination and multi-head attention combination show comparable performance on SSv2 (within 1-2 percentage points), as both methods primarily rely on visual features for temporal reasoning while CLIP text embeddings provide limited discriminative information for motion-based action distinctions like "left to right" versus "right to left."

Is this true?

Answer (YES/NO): YES